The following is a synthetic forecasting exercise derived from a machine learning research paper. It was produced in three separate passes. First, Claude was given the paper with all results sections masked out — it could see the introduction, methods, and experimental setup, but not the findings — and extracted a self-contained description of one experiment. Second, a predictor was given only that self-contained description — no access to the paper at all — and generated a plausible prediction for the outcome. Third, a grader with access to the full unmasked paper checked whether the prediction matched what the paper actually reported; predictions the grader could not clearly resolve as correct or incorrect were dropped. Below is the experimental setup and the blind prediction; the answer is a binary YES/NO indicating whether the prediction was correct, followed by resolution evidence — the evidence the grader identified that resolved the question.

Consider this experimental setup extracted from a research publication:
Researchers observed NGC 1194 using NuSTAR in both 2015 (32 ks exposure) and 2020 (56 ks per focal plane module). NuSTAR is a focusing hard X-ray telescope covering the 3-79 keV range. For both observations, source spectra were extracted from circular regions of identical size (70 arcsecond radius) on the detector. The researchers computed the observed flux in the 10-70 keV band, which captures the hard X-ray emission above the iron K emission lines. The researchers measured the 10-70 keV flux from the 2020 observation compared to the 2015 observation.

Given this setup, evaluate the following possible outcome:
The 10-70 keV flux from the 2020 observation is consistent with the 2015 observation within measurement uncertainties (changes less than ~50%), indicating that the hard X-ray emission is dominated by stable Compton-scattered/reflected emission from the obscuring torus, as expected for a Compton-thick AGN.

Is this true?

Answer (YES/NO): YES